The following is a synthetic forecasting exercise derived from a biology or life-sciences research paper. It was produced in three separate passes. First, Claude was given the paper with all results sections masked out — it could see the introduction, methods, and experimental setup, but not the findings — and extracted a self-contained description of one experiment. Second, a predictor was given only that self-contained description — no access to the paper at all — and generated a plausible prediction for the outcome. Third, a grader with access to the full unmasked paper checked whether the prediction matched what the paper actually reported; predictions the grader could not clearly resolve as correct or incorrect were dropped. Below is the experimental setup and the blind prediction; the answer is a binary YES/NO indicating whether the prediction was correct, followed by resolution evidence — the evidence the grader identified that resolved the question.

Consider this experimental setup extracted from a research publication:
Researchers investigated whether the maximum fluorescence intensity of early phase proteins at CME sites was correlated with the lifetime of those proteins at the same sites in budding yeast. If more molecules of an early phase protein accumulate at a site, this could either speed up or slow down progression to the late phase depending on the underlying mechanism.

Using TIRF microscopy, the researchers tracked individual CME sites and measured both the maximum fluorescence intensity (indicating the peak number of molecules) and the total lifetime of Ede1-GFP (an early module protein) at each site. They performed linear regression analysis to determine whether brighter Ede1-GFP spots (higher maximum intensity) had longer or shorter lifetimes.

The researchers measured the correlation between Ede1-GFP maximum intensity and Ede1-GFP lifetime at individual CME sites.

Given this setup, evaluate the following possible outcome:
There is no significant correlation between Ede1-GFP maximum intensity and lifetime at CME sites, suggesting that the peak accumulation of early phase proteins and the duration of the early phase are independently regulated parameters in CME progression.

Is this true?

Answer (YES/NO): YES